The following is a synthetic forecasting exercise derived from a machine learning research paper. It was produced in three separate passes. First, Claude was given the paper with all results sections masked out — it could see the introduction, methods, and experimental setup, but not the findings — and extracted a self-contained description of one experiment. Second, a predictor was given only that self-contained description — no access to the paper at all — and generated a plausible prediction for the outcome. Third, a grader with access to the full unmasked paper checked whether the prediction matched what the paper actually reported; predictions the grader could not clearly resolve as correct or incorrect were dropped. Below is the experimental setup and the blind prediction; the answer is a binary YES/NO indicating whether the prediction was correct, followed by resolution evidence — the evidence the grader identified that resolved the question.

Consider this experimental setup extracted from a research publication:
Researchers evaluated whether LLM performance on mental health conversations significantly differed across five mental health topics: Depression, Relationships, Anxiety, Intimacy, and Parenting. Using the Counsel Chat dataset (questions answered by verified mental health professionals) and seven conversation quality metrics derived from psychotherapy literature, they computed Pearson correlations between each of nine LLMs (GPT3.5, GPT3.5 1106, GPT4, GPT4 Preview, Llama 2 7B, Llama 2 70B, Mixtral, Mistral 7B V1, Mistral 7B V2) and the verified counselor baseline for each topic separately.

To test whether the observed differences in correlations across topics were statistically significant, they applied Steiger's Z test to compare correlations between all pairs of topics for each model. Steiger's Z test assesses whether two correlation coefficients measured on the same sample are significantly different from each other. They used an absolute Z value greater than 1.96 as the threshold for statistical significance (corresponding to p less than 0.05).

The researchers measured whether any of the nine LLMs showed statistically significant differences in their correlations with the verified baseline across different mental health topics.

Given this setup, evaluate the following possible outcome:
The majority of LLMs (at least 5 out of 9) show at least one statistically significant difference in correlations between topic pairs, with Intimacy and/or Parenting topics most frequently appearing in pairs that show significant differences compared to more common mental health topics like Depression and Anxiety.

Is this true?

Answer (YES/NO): NO